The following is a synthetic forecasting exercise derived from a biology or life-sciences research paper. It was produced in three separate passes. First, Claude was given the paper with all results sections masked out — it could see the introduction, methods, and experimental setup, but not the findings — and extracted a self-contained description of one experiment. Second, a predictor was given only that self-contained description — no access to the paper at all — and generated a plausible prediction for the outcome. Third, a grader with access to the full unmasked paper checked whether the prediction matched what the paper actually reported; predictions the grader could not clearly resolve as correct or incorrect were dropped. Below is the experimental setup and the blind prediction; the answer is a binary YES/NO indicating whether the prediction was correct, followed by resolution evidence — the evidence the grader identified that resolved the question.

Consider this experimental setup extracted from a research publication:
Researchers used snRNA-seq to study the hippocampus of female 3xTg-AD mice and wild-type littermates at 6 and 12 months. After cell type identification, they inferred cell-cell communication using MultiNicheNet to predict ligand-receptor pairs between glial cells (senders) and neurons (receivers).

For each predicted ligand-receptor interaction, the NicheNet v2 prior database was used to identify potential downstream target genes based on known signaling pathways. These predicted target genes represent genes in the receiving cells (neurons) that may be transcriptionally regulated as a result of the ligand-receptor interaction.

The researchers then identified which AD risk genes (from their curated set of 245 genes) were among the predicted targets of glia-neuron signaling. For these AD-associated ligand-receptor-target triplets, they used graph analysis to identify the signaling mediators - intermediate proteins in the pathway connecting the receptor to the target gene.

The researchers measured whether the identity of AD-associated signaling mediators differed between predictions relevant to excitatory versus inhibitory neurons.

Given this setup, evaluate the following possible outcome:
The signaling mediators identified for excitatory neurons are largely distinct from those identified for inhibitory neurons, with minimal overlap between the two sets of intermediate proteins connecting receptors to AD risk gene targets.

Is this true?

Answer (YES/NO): NO